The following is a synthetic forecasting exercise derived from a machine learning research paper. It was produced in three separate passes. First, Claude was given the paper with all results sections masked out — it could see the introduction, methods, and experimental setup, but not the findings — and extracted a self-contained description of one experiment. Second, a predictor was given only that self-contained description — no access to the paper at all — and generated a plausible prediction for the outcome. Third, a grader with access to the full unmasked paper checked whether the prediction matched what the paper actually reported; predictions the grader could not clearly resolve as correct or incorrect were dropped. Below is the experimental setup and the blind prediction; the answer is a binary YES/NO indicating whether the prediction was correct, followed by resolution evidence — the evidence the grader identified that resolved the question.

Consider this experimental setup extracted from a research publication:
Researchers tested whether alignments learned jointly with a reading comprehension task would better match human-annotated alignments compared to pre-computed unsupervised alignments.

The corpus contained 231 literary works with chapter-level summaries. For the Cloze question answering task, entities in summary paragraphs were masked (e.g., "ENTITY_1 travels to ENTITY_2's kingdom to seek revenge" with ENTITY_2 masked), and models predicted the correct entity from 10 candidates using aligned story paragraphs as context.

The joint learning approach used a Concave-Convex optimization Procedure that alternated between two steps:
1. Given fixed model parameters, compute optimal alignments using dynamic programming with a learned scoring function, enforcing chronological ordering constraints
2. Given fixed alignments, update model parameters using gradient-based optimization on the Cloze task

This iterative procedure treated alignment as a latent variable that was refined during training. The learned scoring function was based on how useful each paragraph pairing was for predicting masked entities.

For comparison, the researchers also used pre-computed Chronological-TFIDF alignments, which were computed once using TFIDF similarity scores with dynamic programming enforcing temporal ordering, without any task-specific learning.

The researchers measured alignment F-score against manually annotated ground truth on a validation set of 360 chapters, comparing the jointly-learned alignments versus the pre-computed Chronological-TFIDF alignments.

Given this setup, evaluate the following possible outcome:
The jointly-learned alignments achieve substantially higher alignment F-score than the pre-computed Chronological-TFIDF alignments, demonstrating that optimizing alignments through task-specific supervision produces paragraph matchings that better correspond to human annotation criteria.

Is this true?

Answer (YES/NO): NO